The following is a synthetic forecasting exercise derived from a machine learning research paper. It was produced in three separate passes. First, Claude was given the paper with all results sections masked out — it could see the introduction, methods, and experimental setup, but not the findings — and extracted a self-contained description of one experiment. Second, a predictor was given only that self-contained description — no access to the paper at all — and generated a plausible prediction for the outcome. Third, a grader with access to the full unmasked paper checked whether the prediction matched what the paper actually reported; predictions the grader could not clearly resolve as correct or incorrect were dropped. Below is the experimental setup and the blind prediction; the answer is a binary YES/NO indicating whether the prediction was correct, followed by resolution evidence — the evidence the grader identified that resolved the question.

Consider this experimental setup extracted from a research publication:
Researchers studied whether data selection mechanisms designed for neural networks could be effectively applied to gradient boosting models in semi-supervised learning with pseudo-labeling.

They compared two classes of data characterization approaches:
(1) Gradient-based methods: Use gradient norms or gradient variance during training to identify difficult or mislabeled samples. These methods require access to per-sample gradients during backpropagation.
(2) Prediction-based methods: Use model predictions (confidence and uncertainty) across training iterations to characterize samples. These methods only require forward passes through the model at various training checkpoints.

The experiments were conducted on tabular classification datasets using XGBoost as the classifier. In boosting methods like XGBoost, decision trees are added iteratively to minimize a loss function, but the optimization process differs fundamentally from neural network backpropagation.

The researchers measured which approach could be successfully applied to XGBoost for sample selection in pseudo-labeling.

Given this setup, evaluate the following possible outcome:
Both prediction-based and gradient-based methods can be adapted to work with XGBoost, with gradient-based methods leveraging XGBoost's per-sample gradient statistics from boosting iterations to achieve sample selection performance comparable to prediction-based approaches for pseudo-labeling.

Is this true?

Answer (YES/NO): NO